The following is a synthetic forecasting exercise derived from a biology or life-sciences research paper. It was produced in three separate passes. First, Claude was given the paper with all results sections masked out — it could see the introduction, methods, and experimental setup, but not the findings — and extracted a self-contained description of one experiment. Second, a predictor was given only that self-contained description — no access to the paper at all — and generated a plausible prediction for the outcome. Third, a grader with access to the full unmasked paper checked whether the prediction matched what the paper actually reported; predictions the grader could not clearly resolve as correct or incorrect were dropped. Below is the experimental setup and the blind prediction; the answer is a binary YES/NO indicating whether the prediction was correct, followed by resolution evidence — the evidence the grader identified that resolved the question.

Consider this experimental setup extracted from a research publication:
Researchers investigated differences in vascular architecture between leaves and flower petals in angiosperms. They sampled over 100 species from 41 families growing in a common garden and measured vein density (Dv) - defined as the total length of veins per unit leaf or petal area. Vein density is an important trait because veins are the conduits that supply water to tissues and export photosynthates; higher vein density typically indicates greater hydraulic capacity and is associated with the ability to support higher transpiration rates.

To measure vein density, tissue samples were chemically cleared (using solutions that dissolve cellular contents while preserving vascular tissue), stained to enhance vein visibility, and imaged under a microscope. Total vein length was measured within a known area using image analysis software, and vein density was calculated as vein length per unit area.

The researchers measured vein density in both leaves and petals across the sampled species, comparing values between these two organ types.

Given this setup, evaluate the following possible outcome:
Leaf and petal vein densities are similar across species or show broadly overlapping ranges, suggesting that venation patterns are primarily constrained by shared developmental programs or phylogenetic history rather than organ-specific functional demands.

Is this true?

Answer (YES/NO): NO